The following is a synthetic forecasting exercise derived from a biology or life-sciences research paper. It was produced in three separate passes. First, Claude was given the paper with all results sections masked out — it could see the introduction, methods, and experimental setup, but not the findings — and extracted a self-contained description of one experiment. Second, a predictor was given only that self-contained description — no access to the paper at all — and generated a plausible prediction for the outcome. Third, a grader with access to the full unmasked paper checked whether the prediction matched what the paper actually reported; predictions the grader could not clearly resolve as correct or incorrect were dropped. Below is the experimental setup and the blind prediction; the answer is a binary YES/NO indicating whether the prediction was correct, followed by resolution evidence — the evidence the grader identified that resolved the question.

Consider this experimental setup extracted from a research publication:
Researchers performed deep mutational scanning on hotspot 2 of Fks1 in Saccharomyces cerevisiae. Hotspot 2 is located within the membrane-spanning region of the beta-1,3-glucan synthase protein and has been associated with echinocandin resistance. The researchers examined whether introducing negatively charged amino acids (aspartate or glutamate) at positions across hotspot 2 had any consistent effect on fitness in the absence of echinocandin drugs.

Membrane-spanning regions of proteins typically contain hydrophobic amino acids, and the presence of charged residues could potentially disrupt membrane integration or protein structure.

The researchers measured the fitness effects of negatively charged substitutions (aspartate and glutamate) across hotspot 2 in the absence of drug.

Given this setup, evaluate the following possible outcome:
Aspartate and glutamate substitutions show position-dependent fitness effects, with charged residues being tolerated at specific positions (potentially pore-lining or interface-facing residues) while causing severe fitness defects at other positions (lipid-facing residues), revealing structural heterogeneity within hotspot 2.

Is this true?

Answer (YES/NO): NO